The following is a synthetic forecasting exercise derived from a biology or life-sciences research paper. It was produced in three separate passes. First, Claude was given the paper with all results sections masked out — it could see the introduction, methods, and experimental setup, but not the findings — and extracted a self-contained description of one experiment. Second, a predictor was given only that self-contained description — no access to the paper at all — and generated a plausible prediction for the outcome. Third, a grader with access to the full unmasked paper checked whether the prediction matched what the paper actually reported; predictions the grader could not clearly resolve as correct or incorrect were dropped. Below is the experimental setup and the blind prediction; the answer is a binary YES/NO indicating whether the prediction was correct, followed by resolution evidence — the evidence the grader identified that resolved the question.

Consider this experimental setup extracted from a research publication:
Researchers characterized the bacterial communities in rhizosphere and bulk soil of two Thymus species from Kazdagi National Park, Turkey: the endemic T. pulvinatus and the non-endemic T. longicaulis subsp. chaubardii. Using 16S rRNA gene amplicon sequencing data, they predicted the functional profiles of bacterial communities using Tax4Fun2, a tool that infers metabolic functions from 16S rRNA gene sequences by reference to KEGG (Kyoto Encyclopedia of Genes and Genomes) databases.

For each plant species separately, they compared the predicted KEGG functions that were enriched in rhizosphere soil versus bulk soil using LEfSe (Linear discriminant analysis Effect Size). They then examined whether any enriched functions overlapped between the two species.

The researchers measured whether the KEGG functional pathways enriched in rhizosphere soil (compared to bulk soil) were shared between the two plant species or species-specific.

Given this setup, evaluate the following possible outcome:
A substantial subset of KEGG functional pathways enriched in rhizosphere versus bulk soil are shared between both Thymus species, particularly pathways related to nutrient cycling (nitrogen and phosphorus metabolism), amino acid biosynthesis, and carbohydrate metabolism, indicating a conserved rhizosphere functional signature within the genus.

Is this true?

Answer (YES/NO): NO